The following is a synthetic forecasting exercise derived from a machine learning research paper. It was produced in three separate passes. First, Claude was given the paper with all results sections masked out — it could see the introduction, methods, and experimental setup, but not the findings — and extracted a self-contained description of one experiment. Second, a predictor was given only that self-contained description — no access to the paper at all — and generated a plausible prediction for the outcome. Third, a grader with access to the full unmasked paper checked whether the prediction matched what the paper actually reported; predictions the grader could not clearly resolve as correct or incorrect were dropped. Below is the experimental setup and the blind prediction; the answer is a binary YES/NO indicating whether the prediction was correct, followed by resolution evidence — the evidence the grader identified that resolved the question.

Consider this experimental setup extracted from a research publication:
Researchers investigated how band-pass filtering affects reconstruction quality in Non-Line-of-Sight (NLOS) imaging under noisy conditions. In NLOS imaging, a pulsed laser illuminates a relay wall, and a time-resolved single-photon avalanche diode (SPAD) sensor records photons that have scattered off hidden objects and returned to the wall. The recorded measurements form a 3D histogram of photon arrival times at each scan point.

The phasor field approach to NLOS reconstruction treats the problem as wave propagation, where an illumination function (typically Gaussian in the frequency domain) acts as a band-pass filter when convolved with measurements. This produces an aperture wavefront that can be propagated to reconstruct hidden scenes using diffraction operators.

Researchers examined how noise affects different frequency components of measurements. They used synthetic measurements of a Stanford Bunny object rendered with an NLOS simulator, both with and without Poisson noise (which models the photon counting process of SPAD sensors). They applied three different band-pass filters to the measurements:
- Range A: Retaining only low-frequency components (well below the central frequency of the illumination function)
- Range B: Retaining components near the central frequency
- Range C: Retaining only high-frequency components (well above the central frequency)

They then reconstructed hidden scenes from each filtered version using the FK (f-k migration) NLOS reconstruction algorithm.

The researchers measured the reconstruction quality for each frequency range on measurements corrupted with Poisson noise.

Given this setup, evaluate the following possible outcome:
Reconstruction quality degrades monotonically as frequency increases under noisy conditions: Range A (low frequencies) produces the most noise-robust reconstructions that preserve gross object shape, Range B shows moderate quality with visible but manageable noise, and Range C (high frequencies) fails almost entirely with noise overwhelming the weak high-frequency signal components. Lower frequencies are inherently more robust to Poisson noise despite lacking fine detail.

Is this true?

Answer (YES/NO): NO